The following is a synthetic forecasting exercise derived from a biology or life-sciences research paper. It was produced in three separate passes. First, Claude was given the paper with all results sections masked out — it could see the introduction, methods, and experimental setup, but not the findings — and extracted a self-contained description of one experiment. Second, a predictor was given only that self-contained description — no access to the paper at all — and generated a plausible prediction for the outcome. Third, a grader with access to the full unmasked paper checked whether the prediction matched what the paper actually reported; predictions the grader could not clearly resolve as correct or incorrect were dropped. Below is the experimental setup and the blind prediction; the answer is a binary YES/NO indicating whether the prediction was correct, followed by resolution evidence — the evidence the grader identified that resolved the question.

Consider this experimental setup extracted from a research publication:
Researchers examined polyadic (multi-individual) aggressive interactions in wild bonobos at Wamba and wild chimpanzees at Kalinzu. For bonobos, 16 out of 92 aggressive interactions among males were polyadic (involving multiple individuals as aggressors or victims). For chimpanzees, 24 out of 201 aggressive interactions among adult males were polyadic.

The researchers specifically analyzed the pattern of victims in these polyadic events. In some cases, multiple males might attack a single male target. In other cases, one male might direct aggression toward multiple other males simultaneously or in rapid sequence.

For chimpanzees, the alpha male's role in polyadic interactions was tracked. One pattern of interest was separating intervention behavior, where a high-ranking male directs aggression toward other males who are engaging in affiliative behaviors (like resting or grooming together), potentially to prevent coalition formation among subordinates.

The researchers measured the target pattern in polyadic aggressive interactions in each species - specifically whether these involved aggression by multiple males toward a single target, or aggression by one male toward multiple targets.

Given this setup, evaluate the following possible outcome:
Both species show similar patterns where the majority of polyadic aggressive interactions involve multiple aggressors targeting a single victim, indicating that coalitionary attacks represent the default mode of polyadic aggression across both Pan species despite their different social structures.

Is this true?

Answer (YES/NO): NO